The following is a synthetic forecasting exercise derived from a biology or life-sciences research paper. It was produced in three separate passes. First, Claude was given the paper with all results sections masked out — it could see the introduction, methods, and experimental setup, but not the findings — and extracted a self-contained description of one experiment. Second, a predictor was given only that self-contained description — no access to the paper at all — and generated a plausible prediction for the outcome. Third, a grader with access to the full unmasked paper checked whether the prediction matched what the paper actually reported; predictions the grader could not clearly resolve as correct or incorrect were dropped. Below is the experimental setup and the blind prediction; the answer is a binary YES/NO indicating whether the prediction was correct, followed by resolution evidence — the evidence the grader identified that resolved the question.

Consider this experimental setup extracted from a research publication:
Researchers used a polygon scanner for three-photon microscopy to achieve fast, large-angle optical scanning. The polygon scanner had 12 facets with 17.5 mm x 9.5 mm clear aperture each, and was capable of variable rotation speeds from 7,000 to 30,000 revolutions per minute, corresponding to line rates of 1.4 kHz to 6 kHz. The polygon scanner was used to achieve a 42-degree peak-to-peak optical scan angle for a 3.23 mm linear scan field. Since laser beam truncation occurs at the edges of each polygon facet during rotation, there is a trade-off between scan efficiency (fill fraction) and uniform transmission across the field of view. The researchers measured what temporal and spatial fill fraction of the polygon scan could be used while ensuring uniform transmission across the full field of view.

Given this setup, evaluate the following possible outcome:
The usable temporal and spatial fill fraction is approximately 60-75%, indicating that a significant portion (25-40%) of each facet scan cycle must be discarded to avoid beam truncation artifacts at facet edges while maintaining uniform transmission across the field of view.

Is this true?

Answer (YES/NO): YES